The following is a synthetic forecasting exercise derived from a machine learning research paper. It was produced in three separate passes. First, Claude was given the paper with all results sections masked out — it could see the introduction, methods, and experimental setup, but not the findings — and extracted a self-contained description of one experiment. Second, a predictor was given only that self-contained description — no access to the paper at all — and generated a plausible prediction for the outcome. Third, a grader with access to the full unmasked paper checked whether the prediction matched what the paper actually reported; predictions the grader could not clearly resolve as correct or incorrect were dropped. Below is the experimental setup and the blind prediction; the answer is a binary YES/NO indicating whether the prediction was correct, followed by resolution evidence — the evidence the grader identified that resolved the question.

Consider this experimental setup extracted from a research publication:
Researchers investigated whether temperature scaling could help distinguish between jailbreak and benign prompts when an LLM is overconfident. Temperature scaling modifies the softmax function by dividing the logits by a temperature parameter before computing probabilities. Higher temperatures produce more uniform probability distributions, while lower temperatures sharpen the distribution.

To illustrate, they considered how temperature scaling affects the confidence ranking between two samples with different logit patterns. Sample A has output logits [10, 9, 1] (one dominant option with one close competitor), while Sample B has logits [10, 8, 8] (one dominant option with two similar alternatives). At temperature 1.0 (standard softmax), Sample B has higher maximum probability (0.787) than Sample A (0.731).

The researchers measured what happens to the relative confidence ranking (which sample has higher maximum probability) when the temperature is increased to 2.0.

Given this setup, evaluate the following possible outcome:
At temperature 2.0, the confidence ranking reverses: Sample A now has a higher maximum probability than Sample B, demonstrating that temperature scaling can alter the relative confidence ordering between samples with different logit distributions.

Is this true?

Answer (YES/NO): YES